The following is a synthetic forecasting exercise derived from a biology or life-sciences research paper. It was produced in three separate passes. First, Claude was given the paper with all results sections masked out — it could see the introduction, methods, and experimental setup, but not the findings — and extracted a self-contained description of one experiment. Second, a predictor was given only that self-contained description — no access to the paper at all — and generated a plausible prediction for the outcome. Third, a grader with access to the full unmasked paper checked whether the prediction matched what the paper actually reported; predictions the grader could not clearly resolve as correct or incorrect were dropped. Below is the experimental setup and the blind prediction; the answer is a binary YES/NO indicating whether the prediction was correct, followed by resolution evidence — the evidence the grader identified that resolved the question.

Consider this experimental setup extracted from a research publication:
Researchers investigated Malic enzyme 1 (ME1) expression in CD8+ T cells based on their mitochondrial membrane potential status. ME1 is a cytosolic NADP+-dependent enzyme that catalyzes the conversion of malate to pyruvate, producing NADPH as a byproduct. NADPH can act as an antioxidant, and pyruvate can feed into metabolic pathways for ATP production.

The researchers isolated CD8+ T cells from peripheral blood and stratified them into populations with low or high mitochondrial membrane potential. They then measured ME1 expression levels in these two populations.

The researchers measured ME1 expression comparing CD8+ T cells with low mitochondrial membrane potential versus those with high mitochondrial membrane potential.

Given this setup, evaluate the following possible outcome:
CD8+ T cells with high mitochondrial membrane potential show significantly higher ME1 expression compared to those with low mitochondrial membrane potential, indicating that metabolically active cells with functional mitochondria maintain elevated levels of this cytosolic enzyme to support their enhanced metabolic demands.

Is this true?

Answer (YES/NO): NO